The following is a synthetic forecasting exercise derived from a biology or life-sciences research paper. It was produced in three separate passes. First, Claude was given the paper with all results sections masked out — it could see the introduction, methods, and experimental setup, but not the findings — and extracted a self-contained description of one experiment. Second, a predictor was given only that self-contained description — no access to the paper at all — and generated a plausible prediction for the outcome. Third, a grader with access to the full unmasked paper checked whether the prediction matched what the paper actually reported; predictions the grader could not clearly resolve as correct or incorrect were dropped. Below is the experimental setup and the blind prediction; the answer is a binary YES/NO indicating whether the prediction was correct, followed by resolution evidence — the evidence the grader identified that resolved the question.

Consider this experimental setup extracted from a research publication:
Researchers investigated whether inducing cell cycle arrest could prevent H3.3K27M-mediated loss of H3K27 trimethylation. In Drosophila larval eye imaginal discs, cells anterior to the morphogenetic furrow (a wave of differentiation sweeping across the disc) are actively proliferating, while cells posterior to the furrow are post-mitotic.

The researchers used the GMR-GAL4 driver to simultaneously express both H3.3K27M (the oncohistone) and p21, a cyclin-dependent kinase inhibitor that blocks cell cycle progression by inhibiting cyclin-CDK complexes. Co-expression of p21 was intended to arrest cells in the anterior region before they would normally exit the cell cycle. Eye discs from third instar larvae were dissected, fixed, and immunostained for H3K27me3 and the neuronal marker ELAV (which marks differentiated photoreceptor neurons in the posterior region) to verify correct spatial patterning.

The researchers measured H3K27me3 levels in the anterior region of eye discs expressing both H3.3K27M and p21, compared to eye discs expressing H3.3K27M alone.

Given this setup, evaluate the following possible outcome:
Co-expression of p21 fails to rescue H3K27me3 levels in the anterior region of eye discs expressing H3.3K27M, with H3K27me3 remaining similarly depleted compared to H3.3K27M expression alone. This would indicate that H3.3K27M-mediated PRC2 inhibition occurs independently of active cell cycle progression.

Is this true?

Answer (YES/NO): NO